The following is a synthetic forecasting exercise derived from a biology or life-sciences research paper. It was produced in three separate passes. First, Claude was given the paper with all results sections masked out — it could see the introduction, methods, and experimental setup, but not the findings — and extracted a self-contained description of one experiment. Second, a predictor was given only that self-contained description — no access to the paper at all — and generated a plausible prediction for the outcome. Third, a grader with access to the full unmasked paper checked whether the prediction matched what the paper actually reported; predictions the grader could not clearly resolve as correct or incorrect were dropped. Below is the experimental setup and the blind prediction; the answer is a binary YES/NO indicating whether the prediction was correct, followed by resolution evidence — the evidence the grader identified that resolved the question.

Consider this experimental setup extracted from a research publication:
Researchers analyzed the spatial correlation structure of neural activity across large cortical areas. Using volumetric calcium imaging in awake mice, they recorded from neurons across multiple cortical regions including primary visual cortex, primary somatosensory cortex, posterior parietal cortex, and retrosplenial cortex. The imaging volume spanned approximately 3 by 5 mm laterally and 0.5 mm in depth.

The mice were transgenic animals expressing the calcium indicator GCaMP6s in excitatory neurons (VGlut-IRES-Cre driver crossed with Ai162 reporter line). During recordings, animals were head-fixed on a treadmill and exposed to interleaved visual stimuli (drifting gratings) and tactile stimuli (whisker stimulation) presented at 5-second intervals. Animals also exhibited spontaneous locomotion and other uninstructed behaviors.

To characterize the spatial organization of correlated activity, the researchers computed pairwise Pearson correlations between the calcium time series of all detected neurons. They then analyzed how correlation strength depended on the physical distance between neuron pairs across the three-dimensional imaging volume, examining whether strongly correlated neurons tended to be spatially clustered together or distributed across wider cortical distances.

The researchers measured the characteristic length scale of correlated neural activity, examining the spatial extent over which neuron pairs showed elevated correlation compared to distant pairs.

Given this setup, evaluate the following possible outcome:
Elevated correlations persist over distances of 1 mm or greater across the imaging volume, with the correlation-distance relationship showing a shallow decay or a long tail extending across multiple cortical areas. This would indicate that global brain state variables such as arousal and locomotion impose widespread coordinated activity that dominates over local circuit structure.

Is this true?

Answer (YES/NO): YES